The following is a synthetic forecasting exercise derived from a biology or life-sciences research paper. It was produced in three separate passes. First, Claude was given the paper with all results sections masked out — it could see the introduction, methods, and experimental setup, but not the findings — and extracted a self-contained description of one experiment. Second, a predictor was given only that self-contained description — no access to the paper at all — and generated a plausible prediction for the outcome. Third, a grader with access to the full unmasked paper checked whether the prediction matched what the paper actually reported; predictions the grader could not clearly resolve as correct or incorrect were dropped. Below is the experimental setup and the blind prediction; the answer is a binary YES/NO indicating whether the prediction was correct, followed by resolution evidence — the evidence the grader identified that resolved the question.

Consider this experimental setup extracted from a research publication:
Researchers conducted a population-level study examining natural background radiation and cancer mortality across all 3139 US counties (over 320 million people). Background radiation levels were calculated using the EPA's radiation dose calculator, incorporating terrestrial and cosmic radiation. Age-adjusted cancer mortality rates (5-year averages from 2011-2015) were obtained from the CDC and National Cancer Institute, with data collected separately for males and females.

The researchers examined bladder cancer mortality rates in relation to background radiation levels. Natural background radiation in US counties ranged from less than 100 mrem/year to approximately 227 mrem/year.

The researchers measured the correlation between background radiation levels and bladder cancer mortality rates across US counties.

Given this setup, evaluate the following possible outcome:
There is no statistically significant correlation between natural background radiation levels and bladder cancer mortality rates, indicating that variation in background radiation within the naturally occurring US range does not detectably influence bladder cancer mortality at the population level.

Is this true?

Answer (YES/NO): NO